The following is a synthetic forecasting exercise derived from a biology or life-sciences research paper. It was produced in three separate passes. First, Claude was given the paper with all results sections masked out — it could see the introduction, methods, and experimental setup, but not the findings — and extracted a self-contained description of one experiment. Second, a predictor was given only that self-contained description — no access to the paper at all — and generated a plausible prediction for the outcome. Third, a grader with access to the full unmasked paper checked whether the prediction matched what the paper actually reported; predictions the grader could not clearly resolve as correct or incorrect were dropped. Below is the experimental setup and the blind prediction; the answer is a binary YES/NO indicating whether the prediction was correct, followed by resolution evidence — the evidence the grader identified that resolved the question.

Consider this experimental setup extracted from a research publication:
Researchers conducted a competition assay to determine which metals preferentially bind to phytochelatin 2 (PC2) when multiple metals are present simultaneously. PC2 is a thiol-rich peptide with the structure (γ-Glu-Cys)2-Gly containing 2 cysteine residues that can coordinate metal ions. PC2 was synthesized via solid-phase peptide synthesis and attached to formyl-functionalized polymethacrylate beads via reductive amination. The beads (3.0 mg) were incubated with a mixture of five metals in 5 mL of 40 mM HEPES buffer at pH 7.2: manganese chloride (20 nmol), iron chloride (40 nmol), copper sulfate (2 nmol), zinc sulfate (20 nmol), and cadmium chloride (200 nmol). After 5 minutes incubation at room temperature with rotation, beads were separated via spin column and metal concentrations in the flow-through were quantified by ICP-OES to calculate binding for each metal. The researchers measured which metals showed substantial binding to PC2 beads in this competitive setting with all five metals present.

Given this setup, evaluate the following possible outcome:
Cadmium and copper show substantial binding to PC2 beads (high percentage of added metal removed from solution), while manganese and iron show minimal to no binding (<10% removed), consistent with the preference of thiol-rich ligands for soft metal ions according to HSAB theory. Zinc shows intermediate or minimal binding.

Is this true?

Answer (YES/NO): NO